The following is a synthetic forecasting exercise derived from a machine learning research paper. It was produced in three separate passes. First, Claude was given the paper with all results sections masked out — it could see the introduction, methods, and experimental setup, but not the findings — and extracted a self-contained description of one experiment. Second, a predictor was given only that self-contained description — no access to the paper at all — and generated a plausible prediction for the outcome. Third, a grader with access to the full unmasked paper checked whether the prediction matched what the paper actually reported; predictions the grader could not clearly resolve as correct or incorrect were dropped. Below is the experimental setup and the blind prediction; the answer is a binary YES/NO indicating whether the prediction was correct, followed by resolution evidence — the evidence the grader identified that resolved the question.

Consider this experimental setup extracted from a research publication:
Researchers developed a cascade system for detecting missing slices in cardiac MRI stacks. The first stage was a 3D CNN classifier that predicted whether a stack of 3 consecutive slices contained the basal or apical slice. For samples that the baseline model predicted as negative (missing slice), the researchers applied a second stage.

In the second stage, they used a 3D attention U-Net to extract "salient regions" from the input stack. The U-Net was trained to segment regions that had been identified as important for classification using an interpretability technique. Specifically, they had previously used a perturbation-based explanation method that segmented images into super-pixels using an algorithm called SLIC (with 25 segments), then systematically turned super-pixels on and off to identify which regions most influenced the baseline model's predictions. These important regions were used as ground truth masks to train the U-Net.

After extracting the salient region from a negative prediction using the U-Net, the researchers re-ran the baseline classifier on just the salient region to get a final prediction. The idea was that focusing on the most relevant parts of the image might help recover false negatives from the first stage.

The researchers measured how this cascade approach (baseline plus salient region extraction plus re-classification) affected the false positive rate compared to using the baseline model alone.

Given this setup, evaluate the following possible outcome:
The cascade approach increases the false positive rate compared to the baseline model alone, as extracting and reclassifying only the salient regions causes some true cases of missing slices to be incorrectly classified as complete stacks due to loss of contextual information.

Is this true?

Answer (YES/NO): NO